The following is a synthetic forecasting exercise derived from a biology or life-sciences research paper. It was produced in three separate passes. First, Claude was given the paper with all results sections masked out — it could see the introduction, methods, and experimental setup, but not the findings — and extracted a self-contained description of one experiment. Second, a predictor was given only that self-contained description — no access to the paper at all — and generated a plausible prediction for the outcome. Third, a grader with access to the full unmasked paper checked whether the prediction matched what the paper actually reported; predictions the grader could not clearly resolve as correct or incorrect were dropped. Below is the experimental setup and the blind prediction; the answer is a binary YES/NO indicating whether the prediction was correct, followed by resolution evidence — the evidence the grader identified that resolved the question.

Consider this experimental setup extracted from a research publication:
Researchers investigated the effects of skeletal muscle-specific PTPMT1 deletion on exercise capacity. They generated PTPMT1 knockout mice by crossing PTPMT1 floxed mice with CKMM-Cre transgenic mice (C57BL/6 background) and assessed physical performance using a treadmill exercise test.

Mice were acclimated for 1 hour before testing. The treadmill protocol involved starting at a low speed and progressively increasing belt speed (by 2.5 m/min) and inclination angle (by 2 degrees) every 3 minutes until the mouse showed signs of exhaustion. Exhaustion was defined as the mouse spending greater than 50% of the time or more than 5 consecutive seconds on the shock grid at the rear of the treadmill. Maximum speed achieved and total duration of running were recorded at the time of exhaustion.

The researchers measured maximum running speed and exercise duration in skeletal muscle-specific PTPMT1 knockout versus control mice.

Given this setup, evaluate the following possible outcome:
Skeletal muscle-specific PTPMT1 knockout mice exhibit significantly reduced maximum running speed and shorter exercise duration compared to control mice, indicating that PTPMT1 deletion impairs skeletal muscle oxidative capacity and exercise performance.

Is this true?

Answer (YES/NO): YES